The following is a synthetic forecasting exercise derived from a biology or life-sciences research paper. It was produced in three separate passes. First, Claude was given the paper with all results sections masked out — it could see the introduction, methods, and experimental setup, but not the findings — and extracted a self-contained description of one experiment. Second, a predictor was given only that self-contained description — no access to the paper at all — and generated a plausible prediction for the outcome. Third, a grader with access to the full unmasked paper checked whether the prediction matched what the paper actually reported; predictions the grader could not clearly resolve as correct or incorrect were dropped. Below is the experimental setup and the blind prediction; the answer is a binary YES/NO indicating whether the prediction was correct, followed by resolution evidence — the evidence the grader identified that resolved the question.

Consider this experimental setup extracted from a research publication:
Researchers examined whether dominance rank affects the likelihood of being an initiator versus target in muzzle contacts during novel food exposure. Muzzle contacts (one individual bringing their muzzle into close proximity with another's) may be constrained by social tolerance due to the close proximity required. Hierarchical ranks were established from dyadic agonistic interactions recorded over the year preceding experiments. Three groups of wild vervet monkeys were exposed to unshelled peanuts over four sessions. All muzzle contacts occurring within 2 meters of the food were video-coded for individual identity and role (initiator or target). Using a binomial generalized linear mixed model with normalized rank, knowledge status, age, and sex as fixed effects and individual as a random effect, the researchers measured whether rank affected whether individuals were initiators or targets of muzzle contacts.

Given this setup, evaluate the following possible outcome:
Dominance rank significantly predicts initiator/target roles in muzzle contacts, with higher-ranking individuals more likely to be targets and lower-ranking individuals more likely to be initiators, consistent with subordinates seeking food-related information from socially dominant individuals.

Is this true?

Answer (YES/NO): NO